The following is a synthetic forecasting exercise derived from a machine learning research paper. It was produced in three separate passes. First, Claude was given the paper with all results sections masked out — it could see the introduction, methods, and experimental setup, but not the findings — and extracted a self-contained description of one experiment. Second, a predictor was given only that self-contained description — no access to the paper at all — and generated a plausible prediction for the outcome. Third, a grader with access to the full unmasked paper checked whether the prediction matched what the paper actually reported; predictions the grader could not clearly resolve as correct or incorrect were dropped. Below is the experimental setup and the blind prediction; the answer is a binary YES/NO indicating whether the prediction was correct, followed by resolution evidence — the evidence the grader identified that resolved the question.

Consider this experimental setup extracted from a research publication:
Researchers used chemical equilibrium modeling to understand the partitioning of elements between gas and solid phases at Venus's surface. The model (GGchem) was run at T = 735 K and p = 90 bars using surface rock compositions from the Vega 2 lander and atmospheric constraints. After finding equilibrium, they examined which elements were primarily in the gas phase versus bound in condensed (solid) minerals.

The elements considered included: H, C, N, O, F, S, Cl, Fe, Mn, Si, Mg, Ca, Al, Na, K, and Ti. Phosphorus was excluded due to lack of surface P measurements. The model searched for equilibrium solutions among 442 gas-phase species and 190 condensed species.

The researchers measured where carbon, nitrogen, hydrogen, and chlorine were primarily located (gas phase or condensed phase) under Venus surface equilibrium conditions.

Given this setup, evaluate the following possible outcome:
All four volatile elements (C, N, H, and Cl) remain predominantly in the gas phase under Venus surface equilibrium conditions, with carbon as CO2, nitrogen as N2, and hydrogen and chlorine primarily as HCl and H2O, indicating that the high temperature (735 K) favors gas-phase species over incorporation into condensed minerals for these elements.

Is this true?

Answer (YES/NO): YES